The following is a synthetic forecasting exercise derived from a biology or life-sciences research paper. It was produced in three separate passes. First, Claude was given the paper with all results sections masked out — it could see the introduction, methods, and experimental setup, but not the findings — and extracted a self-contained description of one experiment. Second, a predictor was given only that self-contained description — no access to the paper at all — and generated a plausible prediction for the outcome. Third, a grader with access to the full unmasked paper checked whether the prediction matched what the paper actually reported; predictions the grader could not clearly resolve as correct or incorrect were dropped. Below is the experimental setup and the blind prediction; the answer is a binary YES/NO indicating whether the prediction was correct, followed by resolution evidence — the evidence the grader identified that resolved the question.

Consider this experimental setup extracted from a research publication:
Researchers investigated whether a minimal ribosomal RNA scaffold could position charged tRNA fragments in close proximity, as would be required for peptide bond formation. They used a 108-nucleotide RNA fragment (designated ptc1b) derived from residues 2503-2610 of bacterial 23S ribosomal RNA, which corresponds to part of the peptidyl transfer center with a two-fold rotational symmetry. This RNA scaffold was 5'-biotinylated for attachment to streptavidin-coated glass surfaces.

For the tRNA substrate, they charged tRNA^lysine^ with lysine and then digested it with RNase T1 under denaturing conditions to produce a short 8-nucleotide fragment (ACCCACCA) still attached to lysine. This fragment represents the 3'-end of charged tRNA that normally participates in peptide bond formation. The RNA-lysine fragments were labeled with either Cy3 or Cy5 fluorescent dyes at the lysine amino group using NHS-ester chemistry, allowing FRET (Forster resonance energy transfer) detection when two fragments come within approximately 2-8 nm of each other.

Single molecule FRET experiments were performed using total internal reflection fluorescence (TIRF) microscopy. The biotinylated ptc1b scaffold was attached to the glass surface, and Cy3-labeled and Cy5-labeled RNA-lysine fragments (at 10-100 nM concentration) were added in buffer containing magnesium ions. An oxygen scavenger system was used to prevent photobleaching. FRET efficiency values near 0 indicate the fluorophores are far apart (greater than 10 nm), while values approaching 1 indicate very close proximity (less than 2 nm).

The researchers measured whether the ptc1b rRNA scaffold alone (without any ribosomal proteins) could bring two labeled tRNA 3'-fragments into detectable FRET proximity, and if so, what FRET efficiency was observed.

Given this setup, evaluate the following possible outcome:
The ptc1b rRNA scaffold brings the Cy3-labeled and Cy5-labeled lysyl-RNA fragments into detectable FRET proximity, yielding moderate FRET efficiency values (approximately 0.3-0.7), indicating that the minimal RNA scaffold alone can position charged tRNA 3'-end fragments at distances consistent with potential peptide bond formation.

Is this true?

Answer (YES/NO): YES